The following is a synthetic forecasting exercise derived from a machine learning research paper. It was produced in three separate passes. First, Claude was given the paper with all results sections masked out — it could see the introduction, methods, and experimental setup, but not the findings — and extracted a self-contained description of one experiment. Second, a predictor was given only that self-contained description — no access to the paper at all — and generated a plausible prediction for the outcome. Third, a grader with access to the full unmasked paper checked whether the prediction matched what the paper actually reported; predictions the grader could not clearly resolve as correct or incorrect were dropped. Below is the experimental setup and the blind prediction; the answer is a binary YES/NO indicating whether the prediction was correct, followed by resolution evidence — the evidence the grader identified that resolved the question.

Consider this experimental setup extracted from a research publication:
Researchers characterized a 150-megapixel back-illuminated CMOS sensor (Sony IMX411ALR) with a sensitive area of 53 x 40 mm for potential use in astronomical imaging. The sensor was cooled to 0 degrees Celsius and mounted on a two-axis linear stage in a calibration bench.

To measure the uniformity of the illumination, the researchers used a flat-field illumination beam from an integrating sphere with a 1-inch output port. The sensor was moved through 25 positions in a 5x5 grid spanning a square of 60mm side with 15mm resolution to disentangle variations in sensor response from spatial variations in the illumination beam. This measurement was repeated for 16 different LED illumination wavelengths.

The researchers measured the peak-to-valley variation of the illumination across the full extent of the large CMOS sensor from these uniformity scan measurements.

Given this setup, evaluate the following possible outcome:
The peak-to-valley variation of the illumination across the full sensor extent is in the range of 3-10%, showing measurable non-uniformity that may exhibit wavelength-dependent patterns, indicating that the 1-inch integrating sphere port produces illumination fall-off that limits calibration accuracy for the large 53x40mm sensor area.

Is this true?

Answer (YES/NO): NO